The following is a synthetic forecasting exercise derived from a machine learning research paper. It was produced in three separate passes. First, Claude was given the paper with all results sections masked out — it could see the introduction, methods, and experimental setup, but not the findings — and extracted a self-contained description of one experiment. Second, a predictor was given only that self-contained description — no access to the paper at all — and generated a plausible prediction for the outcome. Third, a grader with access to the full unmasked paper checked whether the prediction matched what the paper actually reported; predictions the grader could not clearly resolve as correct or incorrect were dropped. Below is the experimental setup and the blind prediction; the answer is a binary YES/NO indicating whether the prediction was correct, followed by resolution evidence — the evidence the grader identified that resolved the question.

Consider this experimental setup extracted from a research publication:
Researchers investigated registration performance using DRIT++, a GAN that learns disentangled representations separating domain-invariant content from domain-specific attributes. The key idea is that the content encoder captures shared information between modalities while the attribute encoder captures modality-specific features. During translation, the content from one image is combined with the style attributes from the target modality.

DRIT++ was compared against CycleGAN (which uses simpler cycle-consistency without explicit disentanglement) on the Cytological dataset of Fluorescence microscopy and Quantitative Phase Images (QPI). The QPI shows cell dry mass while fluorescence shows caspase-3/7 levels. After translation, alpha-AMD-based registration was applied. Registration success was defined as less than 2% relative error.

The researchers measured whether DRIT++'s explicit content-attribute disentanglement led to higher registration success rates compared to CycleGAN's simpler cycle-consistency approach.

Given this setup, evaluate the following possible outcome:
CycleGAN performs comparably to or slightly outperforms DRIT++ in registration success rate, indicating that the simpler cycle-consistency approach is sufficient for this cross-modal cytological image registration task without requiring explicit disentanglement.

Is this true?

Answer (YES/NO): YES